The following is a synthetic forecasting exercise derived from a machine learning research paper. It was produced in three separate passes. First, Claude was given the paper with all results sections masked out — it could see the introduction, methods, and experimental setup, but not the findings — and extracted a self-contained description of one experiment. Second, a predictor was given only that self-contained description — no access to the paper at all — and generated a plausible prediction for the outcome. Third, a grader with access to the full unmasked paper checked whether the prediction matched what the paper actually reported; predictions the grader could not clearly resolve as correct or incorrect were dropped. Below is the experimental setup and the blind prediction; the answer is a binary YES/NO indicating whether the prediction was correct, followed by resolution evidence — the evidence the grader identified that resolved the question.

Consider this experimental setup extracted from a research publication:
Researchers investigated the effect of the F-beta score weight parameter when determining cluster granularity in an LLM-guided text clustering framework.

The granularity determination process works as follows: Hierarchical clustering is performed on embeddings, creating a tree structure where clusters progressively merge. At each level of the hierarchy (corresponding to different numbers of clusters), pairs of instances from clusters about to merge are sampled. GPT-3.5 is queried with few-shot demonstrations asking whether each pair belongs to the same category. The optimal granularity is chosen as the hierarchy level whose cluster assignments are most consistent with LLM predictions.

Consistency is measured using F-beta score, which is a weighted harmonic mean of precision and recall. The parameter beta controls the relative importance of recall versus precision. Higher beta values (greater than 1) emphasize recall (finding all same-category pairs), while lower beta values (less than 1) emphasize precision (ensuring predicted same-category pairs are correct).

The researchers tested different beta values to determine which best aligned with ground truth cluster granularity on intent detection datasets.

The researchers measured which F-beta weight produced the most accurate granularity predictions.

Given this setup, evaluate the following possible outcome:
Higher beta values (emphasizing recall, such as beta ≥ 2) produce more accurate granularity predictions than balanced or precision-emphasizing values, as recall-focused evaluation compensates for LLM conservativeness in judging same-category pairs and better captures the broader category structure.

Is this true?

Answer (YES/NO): NO